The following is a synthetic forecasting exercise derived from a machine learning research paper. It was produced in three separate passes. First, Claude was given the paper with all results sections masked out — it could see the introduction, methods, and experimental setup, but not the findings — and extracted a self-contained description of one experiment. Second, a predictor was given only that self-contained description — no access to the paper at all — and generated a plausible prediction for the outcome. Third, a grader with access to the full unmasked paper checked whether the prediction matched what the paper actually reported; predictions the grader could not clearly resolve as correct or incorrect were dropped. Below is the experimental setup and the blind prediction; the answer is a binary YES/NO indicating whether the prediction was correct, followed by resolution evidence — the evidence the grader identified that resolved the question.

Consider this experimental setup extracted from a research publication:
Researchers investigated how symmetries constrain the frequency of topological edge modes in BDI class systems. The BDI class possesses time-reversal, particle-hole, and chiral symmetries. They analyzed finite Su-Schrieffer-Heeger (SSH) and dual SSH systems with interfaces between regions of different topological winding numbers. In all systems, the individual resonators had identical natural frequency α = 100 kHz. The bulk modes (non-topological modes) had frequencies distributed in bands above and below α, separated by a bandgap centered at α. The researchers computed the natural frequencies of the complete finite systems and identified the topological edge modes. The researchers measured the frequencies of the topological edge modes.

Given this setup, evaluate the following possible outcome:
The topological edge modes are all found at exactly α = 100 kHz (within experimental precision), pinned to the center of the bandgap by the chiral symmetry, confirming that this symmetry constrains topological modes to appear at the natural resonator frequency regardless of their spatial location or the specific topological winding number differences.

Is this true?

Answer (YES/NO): YES